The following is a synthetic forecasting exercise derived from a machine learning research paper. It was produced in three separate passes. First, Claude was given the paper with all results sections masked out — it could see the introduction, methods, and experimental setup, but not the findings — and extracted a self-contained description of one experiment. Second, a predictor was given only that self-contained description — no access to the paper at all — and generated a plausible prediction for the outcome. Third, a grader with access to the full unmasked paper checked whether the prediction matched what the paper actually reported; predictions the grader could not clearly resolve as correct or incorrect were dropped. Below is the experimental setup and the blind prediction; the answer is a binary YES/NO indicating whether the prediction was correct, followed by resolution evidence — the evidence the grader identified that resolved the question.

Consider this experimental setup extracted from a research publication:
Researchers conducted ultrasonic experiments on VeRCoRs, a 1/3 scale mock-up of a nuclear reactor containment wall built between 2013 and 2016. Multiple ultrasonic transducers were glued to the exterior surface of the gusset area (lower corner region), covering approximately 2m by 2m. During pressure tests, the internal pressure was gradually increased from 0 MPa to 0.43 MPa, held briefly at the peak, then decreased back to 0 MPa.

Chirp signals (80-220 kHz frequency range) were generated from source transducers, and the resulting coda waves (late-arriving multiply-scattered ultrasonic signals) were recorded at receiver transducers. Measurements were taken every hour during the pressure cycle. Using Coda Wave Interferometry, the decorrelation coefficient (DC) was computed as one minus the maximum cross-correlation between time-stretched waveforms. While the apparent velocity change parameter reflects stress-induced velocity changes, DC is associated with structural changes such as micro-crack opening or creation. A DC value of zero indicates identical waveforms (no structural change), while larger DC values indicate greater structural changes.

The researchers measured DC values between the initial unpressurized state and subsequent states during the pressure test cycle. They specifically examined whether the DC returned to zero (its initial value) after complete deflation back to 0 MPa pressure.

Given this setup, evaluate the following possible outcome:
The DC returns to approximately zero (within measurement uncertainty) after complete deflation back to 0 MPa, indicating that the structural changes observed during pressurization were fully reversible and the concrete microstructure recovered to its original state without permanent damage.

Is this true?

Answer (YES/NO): NO